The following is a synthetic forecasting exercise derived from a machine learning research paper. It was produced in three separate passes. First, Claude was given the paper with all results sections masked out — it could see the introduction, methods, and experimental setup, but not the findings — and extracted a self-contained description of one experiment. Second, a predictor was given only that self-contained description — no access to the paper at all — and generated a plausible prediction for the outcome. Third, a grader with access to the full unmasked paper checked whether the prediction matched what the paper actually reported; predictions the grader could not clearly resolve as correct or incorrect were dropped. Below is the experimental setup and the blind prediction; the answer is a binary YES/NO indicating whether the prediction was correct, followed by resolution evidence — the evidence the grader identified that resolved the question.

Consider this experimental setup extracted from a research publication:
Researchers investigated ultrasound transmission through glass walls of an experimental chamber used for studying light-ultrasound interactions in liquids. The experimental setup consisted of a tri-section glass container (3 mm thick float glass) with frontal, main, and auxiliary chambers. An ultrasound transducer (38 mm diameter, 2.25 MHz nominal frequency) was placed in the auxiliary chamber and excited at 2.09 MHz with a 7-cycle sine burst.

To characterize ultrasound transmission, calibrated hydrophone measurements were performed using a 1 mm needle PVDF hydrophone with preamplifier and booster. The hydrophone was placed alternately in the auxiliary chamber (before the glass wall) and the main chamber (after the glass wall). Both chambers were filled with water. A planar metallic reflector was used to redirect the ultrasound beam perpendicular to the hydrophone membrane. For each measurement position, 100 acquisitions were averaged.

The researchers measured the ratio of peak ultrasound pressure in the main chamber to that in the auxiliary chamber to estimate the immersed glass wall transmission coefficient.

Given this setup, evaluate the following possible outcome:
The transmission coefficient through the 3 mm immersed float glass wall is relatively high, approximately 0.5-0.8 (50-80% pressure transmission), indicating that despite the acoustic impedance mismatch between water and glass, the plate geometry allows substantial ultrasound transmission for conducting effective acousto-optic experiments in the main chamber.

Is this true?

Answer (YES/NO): NO